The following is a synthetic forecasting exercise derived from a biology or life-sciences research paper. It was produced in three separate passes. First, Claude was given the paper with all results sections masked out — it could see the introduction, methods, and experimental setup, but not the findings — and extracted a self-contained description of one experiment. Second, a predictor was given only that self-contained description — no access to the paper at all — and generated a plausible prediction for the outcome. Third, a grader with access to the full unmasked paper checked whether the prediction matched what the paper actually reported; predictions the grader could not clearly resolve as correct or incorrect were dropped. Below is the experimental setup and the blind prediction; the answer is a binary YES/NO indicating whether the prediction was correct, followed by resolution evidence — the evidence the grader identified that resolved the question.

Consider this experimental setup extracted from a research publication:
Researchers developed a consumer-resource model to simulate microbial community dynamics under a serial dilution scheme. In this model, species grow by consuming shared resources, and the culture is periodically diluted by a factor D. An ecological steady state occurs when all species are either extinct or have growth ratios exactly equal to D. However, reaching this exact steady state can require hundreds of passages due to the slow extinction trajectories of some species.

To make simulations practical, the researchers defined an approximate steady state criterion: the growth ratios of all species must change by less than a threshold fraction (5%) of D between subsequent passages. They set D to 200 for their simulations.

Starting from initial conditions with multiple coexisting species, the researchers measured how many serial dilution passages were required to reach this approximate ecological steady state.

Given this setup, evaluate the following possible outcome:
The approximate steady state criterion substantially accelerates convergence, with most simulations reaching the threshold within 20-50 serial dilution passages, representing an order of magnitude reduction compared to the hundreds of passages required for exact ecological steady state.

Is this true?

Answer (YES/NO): NO